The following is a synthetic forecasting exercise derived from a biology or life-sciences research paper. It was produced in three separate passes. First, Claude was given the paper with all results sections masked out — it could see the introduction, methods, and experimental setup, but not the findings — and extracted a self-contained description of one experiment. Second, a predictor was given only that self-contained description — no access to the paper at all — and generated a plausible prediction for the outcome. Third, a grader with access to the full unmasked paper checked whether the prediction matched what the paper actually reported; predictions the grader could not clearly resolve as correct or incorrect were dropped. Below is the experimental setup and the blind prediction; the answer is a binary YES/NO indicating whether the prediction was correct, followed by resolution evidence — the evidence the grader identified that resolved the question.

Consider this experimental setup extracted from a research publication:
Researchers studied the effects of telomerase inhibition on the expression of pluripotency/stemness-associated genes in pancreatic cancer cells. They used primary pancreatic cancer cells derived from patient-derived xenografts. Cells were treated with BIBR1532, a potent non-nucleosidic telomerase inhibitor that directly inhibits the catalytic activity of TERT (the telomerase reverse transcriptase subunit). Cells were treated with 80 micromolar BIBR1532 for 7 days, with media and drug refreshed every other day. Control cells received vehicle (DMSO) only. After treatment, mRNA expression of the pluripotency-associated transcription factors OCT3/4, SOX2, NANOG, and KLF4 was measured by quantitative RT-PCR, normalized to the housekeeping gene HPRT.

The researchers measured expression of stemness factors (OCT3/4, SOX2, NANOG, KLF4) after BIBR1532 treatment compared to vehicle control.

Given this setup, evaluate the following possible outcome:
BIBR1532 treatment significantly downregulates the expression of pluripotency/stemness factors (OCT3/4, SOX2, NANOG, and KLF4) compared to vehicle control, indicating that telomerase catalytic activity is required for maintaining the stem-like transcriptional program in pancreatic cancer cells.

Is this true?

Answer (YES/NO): YES